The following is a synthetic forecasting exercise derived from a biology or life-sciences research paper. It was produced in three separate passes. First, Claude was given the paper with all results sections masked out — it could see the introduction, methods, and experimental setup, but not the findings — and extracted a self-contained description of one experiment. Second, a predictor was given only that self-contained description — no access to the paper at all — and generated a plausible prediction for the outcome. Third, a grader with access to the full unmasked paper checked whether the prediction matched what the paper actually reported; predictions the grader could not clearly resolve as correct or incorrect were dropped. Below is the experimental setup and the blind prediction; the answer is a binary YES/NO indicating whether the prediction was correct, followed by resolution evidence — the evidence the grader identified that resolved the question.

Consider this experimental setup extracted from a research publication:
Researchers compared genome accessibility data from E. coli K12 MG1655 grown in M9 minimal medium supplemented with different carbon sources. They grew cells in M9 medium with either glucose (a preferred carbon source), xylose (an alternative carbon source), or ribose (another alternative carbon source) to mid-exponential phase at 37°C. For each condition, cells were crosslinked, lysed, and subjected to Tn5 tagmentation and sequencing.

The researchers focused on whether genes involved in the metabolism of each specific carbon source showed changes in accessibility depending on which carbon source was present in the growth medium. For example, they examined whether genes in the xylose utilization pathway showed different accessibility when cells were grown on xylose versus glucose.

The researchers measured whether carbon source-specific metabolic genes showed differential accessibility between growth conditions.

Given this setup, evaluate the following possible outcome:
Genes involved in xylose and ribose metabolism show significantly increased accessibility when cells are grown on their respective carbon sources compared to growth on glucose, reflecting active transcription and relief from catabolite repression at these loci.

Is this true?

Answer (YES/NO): NO